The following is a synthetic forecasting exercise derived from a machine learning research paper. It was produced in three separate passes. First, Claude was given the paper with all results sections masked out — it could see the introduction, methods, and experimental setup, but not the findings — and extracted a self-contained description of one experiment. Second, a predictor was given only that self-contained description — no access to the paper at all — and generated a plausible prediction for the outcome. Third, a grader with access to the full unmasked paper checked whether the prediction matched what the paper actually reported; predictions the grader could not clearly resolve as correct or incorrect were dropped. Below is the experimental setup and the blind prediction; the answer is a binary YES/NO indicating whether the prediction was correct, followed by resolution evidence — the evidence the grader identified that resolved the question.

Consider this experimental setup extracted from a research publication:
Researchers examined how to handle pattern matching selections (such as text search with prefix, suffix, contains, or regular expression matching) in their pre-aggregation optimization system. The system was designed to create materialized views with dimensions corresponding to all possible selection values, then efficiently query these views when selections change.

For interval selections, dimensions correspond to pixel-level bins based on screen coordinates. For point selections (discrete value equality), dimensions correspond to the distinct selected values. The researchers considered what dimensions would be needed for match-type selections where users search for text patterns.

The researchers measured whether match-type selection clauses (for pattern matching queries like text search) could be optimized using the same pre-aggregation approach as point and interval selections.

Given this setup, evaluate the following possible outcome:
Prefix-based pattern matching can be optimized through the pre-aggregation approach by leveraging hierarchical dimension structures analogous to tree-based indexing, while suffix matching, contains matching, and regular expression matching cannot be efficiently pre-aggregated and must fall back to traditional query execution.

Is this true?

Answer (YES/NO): NO